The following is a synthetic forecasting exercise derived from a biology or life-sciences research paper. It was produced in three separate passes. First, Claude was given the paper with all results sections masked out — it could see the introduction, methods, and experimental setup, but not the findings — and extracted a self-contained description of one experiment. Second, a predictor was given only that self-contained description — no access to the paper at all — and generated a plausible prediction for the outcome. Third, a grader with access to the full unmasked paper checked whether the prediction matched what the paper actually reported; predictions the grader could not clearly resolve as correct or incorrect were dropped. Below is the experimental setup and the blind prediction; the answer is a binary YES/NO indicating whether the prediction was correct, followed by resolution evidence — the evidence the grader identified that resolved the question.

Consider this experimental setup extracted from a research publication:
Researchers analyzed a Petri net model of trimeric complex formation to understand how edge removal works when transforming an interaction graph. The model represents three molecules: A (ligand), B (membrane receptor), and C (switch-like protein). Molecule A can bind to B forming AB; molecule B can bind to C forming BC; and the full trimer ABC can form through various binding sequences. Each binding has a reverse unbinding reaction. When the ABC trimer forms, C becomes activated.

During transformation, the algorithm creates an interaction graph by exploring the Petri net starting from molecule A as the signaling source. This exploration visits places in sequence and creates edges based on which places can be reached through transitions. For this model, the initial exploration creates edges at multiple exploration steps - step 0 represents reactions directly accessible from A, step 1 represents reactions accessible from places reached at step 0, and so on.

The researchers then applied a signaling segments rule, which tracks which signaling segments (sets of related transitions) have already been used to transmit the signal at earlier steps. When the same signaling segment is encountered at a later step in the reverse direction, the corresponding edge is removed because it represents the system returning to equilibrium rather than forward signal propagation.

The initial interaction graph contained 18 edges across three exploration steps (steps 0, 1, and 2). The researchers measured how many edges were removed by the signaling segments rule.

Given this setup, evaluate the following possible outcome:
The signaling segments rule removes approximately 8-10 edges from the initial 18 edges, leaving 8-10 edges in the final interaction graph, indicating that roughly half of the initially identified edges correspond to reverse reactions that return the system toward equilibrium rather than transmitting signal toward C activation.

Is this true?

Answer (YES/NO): NO